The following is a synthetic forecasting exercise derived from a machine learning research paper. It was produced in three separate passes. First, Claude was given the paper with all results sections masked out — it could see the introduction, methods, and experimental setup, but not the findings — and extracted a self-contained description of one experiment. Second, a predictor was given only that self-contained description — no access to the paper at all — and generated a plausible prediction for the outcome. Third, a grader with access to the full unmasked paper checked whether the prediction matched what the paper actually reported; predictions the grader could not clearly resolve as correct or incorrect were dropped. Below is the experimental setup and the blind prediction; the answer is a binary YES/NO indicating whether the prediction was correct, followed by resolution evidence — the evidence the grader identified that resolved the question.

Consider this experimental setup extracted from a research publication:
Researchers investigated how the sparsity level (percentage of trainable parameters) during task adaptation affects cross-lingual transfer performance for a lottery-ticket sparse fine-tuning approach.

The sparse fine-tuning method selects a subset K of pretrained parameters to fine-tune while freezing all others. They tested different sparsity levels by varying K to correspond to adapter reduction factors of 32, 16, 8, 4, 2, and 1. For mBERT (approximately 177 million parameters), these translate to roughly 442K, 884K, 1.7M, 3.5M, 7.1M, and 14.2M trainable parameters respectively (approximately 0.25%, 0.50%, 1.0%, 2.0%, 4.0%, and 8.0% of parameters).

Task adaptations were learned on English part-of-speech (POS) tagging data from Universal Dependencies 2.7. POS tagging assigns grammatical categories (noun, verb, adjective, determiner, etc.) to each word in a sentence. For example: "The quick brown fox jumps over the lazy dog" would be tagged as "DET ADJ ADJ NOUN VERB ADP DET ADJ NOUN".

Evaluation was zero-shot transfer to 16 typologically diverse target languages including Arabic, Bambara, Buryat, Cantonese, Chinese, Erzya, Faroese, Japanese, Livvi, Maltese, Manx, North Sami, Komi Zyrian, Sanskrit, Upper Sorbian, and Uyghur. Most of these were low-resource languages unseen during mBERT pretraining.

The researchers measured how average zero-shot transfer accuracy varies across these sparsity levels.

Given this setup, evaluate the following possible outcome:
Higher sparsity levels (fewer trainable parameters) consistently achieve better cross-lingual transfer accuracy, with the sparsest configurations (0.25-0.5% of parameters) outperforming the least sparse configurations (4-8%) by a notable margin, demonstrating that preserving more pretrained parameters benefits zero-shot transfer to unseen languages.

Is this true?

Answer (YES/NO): NO